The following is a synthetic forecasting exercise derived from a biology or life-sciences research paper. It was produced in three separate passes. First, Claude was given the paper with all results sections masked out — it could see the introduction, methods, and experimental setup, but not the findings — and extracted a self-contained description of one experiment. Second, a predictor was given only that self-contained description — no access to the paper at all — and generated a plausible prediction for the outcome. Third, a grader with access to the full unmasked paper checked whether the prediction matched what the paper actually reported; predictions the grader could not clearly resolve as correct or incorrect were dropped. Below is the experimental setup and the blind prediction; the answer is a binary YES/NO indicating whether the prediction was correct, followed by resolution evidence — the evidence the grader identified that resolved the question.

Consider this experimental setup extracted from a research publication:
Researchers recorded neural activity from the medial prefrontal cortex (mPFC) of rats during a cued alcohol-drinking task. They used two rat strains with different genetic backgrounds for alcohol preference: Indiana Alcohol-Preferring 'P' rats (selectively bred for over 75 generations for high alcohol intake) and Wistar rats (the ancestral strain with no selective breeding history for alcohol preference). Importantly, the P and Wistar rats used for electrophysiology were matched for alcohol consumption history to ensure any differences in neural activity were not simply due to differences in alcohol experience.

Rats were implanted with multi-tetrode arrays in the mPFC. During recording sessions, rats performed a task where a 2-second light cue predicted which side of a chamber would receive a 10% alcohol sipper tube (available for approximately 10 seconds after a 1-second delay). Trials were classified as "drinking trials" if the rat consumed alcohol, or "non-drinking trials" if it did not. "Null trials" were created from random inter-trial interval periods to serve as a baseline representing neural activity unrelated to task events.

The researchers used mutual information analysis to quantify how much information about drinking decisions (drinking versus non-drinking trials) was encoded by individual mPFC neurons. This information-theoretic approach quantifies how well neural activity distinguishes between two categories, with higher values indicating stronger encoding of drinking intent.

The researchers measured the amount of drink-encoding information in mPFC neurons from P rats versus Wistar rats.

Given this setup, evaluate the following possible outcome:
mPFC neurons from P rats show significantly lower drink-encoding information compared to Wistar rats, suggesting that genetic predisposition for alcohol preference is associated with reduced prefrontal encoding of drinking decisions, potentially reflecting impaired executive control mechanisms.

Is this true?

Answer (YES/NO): YES